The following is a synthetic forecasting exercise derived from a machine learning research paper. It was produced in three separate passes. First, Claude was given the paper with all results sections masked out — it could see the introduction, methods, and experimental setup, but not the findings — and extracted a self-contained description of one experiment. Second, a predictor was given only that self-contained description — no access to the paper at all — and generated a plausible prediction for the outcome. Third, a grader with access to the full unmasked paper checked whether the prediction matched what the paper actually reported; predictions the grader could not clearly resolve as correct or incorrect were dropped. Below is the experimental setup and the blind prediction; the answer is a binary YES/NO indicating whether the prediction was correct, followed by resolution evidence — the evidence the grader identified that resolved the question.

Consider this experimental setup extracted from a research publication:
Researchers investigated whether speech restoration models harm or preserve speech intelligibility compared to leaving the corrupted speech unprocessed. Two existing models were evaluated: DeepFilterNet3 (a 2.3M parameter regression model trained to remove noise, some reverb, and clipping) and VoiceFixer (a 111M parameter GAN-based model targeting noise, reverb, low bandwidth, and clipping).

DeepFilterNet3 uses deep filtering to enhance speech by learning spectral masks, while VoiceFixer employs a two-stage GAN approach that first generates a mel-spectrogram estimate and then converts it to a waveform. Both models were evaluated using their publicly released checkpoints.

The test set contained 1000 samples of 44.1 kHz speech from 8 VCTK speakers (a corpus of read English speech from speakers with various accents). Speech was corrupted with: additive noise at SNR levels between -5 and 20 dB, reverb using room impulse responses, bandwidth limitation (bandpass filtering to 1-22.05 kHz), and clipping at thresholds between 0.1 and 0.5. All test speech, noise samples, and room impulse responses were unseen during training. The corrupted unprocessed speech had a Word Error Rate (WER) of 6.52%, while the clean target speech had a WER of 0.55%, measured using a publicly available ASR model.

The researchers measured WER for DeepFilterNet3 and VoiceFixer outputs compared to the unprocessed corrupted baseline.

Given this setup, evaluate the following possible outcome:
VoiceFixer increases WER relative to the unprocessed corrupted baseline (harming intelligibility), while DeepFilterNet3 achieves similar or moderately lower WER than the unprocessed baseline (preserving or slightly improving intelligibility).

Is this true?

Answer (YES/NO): NO